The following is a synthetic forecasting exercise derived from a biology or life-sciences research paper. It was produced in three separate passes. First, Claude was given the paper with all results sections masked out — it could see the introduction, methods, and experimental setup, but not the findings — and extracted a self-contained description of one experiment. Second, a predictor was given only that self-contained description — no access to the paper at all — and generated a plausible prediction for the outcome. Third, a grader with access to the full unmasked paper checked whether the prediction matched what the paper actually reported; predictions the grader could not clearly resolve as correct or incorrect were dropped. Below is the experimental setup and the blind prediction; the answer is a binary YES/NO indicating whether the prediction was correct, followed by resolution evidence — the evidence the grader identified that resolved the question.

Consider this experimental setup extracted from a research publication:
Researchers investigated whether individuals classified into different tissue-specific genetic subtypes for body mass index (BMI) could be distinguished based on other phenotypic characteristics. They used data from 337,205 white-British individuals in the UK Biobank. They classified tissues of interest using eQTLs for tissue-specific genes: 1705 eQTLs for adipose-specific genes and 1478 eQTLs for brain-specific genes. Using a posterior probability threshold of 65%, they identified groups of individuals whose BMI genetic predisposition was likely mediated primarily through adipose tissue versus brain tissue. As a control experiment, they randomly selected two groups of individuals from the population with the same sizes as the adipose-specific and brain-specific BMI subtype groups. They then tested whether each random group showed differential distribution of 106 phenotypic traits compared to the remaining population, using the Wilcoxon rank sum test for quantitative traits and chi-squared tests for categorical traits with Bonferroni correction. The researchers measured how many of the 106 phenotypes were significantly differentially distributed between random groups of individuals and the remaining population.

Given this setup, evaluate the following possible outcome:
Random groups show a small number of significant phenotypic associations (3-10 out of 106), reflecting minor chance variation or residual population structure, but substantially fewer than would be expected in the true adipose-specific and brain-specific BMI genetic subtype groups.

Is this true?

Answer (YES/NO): NO